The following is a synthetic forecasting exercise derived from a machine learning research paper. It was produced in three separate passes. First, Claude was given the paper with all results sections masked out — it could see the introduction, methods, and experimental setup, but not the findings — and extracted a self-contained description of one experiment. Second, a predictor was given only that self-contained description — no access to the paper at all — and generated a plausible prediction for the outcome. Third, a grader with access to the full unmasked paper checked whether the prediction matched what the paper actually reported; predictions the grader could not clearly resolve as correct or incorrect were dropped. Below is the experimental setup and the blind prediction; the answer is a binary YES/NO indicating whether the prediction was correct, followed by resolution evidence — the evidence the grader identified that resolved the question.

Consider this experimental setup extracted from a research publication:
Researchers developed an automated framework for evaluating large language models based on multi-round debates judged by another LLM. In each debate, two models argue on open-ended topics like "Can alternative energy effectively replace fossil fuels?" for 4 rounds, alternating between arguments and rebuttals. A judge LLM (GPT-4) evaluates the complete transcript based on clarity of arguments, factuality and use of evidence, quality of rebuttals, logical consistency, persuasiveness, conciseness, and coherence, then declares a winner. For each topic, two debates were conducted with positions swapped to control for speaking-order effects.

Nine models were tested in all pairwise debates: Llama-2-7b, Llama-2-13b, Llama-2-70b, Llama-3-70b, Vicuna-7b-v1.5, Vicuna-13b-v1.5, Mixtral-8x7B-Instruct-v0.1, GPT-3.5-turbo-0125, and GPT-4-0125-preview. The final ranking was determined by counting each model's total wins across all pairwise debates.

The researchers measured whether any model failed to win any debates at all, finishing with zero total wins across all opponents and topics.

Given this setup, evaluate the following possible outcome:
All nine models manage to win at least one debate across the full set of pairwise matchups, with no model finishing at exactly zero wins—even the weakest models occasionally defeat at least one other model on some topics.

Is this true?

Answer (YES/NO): NO